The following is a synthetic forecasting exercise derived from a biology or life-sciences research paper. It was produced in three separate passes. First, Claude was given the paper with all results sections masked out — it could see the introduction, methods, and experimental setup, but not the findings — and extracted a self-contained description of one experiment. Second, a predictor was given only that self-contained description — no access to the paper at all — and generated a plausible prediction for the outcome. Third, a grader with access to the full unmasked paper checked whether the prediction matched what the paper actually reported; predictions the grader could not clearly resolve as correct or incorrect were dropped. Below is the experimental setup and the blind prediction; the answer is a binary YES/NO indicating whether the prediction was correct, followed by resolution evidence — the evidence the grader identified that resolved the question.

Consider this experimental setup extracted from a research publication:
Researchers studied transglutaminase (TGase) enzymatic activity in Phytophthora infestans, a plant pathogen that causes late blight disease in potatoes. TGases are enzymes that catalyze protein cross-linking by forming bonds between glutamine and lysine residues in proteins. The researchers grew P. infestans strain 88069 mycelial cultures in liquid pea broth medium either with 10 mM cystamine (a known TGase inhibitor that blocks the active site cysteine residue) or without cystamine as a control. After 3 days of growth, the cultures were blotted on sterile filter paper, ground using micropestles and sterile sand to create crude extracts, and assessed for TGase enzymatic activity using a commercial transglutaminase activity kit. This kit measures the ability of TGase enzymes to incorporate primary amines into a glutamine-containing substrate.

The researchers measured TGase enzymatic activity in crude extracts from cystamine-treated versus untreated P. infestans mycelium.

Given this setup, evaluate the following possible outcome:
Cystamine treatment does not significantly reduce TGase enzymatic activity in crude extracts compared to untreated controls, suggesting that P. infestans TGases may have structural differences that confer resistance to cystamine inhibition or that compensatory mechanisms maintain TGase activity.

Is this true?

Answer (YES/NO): YES